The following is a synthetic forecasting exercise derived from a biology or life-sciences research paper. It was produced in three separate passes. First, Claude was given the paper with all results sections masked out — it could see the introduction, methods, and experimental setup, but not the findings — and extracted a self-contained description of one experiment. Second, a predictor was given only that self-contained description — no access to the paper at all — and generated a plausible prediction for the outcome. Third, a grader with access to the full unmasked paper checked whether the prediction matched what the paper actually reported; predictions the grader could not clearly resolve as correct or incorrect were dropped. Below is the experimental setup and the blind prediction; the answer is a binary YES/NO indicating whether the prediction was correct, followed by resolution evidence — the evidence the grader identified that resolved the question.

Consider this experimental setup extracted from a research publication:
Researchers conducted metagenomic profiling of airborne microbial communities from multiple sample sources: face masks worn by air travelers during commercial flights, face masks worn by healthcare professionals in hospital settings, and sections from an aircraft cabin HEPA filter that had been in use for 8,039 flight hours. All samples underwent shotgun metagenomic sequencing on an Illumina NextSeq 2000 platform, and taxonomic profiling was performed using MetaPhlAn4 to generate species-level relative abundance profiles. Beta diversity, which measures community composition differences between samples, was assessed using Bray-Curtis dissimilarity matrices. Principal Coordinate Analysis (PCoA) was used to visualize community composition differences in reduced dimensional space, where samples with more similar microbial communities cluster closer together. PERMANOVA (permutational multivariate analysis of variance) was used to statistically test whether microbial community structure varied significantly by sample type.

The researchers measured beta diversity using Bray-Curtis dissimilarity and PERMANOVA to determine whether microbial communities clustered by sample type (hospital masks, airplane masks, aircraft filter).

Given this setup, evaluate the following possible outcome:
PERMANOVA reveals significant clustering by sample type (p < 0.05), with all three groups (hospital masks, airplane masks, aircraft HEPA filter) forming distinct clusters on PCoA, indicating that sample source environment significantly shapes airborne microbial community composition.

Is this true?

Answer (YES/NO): YES